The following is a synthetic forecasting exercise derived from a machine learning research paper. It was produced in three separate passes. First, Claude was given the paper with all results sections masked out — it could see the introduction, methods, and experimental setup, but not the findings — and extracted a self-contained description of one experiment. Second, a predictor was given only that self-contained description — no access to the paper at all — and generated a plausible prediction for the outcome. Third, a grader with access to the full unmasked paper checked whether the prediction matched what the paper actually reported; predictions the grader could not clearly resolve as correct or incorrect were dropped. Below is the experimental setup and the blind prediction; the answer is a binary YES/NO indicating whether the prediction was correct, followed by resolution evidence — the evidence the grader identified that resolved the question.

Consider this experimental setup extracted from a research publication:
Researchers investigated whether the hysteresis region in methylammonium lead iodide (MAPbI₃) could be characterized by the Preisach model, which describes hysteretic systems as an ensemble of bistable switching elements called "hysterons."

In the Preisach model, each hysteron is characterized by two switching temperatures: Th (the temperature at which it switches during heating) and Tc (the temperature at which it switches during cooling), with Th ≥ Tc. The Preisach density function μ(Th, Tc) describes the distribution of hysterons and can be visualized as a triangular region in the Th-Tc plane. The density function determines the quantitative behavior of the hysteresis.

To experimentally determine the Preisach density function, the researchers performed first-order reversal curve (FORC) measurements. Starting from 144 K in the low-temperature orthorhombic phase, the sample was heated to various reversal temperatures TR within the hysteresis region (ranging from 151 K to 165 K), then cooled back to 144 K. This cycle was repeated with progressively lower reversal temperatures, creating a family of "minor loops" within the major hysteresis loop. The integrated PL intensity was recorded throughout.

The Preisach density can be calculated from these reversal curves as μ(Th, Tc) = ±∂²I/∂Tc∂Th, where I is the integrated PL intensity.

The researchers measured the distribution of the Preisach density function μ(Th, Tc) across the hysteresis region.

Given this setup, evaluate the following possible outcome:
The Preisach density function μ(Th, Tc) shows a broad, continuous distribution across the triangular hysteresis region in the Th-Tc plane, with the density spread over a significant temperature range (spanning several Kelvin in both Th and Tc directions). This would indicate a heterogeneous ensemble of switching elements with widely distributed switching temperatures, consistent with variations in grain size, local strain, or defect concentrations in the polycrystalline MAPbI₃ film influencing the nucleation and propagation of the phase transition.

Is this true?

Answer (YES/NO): NO